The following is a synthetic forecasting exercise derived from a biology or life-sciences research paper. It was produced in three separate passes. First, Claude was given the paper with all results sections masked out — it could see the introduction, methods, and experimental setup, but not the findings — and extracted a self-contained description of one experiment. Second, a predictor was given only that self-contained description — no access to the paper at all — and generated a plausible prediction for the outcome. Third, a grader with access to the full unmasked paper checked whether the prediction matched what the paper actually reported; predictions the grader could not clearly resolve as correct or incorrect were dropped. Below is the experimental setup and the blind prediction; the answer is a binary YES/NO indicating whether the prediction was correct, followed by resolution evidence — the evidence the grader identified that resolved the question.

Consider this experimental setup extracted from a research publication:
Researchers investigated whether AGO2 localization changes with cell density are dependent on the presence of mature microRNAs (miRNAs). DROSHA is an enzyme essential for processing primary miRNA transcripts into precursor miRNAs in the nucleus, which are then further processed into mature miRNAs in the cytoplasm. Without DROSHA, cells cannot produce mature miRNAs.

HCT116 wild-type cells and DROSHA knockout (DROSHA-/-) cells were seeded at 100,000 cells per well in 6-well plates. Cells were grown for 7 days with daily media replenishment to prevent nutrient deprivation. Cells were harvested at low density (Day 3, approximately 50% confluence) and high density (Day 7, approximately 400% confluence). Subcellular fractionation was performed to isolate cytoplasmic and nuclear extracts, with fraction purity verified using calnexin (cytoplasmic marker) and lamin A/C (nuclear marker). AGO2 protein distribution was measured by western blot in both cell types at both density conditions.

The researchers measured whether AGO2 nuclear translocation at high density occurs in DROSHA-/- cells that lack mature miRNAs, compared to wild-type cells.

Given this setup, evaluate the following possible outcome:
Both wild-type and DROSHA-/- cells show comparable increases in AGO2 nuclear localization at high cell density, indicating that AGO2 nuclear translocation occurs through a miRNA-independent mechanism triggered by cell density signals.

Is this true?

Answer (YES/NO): NO